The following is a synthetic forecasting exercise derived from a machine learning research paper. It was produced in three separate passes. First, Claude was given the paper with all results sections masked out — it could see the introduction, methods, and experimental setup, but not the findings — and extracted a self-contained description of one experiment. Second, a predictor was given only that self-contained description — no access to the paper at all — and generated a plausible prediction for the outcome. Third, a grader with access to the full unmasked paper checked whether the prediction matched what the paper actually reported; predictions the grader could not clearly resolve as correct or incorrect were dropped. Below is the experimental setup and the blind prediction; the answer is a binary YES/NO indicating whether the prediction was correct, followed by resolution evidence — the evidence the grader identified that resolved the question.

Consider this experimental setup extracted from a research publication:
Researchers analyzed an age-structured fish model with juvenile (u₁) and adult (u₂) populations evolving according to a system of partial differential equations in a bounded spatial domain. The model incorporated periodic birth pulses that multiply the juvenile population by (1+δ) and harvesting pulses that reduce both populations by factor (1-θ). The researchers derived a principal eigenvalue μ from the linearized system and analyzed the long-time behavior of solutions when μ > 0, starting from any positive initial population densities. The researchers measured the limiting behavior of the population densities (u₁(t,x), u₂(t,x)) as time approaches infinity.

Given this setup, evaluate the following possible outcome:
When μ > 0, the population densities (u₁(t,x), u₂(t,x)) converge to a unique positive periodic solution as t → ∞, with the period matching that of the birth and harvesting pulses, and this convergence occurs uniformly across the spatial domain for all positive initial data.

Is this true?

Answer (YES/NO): NO